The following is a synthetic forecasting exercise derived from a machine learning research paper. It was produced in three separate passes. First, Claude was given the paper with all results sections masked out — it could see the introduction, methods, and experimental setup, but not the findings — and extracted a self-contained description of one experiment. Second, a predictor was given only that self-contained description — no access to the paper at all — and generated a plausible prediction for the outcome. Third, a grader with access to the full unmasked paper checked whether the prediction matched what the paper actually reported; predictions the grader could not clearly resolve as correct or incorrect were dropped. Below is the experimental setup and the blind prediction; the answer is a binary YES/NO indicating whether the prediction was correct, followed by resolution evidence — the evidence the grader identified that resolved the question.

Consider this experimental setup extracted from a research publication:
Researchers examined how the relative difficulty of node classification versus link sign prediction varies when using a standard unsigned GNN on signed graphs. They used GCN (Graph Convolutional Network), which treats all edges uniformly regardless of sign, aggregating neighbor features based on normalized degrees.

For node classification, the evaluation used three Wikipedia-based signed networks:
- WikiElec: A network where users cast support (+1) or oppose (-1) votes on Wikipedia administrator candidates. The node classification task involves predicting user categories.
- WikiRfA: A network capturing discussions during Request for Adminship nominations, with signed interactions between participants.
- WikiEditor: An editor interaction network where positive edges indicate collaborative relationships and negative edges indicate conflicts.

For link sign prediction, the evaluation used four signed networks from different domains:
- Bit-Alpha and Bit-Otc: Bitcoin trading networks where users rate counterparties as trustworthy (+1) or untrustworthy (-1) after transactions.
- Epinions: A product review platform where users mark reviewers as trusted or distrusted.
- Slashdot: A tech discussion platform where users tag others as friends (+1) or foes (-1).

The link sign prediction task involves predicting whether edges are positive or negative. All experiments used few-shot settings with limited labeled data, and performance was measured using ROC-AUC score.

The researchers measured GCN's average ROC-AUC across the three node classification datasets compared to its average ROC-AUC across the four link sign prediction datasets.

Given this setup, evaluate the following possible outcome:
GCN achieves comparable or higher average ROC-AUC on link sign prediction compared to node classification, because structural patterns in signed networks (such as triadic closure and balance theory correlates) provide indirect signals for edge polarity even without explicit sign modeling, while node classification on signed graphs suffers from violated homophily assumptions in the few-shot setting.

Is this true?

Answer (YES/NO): YES